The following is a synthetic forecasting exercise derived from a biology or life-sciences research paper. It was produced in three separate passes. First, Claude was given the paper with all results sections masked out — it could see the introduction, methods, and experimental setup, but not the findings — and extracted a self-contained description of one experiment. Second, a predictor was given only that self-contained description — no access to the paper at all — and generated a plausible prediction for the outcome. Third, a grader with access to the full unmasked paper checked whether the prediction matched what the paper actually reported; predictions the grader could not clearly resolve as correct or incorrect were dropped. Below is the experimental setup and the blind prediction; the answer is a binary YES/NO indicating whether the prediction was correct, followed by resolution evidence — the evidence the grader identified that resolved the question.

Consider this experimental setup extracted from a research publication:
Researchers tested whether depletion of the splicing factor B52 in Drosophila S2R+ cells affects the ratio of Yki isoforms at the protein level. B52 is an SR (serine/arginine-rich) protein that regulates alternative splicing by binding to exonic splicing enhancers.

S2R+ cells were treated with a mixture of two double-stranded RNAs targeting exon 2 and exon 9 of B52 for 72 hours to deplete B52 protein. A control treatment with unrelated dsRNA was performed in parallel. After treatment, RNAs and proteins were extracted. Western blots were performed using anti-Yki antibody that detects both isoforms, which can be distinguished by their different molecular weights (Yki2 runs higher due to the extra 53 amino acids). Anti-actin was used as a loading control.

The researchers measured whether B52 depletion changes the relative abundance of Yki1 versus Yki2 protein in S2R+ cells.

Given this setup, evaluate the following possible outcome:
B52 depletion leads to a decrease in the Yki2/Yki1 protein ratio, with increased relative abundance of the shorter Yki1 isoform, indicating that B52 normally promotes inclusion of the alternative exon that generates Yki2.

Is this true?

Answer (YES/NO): YES